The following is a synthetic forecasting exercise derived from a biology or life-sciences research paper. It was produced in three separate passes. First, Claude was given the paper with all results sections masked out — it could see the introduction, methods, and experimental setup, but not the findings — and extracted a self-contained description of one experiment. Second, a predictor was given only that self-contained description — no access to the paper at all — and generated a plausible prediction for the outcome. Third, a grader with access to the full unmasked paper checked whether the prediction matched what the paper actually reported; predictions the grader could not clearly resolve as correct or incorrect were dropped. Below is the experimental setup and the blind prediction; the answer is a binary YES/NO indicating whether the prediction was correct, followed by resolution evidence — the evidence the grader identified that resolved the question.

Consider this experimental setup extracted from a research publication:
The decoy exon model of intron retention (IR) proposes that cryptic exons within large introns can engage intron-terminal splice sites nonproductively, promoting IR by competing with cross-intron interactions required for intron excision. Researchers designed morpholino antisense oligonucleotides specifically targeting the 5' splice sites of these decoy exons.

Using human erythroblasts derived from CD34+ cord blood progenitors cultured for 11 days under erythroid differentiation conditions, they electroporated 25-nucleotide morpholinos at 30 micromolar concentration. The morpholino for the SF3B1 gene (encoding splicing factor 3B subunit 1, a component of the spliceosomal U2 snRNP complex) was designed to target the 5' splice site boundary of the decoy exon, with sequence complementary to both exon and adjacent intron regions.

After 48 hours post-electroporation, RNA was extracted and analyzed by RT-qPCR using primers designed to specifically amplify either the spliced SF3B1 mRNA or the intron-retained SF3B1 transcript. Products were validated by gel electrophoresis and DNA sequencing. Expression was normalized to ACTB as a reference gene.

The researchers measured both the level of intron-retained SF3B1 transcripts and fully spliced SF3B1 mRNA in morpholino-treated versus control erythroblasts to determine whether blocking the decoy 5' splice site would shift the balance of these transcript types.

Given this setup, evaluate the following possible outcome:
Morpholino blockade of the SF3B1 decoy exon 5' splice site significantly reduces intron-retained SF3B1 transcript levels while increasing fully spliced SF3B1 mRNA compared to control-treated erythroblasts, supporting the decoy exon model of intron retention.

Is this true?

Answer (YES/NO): YES